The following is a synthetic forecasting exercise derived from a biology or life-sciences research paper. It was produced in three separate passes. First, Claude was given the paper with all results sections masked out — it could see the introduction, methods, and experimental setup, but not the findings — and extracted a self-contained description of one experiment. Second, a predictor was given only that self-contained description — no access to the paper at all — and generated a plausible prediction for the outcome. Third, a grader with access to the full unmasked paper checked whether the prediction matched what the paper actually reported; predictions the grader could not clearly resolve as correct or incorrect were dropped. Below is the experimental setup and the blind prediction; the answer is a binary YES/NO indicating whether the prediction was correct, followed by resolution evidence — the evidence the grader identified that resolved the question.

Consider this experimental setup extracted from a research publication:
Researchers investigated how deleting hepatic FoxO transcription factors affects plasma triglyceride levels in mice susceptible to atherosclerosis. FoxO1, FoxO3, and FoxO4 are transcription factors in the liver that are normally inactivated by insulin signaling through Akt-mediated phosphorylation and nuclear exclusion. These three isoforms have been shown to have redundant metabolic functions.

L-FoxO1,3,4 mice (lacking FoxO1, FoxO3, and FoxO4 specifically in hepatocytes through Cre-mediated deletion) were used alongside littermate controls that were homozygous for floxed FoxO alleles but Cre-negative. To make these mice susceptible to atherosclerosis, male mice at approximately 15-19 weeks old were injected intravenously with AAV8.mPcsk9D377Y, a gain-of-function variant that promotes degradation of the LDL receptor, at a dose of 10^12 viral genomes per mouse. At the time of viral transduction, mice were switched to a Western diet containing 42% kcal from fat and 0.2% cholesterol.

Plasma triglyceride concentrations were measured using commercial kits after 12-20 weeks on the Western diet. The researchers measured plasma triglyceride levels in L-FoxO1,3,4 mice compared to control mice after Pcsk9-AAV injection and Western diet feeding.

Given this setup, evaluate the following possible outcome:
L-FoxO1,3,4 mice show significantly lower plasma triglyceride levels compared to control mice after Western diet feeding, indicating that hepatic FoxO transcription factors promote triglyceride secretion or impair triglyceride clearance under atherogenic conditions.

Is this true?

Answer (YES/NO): NO